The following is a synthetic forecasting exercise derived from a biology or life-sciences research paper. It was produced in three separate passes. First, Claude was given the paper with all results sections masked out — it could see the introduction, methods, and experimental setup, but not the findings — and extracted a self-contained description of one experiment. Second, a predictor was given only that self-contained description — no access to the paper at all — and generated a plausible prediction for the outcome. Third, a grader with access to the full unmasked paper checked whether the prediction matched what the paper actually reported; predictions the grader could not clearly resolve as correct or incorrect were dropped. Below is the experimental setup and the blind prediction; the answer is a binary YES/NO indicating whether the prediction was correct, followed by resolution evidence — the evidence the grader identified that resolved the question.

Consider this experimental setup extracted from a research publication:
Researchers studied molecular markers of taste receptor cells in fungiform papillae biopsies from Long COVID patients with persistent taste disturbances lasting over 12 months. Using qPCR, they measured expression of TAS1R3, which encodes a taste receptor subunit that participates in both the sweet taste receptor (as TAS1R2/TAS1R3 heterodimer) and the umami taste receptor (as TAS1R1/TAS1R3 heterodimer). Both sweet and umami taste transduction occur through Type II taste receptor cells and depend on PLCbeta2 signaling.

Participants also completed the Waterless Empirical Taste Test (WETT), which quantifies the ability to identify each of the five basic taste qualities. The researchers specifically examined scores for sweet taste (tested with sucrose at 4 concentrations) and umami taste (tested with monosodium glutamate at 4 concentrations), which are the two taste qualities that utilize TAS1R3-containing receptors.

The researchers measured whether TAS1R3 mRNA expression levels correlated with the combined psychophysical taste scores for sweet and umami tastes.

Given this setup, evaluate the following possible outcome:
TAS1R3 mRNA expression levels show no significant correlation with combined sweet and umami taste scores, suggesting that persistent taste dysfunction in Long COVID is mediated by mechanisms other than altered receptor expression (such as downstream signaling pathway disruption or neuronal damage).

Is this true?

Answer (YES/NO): NO